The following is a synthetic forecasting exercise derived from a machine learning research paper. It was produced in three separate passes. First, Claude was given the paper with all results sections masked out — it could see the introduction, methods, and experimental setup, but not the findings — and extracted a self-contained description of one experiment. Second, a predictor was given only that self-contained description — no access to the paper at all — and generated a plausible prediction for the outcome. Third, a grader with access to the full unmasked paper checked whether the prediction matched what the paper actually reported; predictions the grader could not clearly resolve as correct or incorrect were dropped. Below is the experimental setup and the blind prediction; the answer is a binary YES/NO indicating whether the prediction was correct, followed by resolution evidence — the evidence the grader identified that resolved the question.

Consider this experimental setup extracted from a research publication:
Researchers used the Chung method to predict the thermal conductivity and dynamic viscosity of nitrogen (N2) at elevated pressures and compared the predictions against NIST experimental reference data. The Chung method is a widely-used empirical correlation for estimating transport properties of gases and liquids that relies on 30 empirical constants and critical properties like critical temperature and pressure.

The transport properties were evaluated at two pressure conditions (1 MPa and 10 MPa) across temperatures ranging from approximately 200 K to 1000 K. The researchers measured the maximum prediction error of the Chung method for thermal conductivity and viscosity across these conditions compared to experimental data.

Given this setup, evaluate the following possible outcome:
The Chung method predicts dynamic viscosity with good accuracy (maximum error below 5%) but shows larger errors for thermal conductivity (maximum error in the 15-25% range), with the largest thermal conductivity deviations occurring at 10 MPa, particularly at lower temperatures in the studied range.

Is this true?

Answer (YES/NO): NO